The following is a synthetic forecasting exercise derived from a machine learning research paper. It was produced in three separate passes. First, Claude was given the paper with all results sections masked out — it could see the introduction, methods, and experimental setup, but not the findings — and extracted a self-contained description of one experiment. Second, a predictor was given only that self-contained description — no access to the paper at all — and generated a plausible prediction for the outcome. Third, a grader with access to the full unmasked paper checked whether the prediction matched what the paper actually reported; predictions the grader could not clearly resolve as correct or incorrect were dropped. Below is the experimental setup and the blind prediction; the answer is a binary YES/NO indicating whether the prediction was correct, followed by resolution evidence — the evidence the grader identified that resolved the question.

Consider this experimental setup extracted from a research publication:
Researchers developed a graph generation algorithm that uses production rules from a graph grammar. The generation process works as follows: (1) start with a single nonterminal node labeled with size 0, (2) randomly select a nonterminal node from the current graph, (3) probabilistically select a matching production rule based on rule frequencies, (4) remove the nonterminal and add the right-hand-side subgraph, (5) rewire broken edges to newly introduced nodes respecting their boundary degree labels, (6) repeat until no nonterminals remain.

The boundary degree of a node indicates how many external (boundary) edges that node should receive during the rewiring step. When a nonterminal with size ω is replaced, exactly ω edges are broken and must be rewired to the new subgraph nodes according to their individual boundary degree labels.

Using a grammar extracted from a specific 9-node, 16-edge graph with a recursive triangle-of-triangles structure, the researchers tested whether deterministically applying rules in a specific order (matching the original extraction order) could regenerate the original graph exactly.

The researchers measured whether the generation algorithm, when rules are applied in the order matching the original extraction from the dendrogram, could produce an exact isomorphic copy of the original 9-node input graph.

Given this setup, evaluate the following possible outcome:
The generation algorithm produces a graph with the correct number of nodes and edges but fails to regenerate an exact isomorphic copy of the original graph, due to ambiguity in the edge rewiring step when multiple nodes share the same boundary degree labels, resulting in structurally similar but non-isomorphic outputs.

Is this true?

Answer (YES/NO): NO